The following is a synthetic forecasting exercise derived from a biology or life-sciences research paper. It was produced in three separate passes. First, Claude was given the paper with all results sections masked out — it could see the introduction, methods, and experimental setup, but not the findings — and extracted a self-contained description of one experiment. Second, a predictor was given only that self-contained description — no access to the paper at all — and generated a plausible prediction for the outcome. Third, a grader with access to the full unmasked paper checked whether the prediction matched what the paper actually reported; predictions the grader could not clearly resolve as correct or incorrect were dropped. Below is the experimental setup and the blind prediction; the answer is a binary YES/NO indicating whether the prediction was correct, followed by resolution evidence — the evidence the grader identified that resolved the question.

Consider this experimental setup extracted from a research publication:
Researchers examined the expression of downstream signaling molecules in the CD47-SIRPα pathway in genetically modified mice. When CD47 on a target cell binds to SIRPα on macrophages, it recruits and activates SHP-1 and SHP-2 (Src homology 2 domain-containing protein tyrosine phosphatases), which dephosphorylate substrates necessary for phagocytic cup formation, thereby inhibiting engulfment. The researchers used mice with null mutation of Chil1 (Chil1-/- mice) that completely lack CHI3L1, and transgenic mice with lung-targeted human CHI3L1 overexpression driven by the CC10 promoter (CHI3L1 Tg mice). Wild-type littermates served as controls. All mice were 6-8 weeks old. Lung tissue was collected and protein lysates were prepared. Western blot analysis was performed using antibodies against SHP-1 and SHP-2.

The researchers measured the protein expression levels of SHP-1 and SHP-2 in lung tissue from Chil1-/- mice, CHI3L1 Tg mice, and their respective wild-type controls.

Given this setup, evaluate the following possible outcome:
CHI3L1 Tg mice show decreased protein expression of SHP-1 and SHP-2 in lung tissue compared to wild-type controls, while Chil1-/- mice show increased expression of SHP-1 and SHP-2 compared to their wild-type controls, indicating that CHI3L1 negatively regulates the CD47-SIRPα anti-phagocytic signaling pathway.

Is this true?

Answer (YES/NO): NO